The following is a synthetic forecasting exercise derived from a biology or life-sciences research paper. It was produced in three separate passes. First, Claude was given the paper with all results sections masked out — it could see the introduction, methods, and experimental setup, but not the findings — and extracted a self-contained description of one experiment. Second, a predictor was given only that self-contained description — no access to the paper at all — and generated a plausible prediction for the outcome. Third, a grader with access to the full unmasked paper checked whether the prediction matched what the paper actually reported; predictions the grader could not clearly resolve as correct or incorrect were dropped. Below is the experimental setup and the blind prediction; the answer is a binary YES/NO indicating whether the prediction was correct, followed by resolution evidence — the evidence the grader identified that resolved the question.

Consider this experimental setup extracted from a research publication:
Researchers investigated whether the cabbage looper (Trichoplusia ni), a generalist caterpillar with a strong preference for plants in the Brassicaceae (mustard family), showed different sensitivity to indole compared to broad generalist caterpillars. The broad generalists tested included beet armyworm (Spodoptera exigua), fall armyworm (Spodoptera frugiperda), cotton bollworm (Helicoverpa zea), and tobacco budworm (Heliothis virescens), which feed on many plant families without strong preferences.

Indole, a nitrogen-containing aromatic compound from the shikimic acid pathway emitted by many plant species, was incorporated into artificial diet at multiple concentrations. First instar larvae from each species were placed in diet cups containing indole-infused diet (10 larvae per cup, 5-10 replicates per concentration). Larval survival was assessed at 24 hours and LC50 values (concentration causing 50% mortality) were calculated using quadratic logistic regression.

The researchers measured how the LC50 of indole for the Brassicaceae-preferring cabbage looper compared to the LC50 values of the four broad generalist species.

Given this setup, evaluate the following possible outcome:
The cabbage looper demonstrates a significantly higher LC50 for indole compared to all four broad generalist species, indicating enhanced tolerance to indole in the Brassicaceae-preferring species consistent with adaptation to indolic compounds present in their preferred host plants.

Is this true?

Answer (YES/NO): NO